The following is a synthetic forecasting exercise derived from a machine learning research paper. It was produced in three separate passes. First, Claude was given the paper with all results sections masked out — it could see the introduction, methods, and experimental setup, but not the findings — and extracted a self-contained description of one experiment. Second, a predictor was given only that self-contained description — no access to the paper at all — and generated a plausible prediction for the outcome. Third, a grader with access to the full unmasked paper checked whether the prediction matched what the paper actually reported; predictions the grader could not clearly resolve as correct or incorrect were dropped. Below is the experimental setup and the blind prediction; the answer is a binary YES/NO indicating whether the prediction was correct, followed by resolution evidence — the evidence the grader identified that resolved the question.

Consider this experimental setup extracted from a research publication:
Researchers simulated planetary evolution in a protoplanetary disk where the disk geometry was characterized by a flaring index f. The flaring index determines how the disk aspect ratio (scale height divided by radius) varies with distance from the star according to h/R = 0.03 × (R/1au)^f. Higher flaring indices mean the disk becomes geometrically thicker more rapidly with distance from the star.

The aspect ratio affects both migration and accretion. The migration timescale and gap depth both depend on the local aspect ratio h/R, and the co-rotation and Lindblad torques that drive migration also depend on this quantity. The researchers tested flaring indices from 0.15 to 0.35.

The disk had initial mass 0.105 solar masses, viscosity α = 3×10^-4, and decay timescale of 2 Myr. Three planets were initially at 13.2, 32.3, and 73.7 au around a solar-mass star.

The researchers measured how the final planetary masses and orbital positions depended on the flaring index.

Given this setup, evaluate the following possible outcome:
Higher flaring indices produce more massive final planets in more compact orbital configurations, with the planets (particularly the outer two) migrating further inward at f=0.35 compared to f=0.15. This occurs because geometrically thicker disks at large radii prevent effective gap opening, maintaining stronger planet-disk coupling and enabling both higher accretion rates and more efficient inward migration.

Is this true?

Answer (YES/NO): YES